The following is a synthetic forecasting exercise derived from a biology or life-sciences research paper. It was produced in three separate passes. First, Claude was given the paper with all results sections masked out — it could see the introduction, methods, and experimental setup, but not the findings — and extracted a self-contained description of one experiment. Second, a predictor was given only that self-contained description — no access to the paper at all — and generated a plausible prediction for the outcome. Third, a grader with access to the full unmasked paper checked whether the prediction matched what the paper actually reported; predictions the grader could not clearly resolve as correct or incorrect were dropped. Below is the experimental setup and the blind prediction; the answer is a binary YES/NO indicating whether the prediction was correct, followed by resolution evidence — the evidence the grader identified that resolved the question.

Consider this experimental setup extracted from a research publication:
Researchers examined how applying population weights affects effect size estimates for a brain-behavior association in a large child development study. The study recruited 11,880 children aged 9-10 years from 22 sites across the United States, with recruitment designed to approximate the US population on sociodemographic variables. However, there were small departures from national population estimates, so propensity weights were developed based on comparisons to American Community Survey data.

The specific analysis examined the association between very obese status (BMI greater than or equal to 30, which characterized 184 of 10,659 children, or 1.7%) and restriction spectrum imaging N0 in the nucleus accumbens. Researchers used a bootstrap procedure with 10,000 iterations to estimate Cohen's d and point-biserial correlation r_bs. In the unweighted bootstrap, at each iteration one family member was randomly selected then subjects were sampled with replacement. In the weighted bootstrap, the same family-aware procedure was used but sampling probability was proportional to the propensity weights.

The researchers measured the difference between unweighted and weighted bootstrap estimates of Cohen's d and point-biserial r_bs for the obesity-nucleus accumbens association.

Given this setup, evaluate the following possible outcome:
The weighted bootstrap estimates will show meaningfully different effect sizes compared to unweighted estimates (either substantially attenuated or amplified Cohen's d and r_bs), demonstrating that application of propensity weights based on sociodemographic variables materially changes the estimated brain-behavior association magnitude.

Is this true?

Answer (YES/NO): NO